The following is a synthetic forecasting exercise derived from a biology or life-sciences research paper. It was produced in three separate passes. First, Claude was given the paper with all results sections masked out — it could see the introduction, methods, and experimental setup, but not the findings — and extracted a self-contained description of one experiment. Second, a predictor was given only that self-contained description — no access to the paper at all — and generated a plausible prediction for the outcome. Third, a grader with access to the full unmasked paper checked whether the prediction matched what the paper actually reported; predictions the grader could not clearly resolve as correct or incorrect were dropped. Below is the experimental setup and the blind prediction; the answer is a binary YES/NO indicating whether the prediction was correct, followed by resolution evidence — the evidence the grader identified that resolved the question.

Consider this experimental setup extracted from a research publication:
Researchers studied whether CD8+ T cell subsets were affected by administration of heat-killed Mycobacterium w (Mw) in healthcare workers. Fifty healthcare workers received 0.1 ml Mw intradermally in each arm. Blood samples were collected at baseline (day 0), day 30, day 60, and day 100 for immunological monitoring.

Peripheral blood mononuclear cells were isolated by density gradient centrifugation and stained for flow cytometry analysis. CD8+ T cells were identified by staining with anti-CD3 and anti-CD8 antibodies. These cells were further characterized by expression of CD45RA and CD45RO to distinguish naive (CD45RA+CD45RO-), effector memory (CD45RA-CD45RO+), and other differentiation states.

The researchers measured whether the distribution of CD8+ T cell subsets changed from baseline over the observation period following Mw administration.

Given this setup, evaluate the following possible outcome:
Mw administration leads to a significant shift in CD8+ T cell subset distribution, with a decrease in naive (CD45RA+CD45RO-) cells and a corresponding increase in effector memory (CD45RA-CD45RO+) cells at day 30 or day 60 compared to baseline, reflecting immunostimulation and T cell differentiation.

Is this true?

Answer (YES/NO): NO